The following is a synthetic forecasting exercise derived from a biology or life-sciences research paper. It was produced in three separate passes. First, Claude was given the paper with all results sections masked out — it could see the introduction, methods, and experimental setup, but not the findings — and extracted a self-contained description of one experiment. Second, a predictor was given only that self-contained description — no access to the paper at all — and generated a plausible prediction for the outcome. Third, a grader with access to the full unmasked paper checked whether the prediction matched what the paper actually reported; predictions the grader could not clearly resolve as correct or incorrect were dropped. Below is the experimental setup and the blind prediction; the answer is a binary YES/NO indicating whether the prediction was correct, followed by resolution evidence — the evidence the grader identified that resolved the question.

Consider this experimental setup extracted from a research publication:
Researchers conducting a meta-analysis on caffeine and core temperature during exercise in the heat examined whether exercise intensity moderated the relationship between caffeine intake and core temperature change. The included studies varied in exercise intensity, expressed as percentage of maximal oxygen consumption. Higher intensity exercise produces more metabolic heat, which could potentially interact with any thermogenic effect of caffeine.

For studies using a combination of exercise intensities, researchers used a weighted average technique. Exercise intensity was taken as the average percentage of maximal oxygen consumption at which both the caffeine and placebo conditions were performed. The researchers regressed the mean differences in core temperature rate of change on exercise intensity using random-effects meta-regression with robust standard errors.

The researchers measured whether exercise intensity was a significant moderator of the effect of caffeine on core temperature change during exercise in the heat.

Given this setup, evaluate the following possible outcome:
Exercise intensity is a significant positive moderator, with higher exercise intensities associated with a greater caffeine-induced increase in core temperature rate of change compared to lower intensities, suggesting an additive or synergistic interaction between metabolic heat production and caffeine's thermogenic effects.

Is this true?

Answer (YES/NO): NO